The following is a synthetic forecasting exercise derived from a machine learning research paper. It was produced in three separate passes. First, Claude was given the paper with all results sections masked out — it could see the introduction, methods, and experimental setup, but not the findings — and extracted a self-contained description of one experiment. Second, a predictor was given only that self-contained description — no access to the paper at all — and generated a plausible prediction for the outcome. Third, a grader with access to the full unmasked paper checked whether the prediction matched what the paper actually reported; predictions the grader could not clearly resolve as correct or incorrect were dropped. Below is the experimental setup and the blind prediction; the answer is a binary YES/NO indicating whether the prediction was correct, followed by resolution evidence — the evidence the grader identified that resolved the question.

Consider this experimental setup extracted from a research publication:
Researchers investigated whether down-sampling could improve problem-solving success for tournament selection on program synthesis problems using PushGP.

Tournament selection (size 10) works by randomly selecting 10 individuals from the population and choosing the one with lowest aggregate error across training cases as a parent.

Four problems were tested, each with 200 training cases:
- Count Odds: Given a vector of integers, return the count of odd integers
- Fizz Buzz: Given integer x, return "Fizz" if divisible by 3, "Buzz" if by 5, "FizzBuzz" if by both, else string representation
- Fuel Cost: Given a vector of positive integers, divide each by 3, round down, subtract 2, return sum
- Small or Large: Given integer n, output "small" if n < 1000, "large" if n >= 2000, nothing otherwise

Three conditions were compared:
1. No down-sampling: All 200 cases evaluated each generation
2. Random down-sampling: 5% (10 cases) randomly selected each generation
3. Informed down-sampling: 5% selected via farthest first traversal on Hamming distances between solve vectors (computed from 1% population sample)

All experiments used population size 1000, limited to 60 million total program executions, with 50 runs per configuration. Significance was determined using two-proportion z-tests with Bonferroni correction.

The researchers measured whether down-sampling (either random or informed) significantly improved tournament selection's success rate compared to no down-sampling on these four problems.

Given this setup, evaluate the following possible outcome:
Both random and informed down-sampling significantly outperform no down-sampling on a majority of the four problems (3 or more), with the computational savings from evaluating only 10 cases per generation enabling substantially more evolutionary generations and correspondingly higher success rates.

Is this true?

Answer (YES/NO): NO